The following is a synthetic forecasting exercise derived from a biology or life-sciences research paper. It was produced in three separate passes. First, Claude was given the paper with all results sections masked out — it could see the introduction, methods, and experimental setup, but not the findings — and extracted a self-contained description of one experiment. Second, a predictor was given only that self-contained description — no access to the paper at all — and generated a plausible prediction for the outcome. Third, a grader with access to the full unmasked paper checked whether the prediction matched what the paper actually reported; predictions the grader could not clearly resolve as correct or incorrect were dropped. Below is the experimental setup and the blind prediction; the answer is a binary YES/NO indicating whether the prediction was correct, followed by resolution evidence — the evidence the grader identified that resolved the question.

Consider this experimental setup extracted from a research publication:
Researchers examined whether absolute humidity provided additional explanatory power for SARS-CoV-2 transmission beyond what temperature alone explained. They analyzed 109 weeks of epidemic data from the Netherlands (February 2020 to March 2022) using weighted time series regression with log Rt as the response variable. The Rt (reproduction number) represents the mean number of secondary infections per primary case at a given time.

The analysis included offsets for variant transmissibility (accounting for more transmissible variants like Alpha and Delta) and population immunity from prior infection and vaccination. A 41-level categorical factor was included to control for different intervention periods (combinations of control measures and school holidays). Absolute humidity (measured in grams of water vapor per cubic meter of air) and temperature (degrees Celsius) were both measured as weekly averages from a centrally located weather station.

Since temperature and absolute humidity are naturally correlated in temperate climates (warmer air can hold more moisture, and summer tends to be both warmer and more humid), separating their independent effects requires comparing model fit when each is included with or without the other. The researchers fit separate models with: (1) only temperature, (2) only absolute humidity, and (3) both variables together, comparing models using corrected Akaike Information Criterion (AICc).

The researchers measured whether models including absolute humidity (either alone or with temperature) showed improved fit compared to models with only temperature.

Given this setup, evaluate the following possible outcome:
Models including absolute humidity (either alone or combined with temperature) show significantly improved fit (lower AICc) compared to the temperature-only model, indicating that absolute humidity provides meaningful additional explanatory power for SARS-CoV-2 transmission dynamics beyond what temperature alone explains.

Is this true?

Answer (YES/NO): NO